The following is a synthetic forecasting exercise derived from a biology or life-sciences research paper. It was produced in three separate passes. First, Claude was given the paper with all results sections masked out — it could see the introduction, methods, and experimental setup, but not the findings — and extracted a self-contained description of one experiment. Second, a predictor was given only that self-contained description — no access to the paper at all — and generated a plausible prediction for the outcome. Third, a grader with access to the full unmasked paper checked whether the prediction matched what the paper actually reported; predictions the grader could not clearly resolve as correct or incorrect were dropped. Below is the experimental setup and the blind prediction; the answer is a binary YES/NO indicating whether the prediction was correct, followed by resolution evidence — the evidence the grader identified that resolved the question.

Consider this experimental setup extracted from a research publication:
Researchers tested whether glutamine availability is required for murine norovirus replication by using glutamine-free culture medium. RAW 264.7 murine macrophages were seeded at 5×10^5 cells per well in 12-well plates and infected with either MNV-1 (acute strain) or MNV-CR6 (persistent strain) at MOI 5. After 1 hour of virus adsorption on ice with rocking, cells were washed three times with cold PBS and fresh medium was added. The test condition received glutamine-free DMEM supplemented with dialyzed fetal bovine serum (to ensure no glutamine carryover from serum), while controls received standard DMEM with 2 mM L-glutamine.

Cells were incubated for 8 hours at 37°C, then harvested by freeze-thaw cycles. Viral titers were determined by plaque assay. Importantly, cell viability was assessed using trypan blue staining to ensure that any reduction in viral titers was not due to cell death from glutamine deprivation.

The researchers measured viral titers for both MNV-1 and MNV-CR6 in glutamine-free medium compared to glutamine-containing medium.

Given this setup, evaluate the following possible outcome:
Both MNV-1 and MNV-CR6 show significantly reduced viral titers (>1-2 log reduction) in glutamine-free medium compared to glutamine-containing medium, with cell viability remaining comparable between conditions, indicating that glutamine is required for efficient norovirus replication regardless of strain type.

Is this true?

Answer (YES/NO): YES